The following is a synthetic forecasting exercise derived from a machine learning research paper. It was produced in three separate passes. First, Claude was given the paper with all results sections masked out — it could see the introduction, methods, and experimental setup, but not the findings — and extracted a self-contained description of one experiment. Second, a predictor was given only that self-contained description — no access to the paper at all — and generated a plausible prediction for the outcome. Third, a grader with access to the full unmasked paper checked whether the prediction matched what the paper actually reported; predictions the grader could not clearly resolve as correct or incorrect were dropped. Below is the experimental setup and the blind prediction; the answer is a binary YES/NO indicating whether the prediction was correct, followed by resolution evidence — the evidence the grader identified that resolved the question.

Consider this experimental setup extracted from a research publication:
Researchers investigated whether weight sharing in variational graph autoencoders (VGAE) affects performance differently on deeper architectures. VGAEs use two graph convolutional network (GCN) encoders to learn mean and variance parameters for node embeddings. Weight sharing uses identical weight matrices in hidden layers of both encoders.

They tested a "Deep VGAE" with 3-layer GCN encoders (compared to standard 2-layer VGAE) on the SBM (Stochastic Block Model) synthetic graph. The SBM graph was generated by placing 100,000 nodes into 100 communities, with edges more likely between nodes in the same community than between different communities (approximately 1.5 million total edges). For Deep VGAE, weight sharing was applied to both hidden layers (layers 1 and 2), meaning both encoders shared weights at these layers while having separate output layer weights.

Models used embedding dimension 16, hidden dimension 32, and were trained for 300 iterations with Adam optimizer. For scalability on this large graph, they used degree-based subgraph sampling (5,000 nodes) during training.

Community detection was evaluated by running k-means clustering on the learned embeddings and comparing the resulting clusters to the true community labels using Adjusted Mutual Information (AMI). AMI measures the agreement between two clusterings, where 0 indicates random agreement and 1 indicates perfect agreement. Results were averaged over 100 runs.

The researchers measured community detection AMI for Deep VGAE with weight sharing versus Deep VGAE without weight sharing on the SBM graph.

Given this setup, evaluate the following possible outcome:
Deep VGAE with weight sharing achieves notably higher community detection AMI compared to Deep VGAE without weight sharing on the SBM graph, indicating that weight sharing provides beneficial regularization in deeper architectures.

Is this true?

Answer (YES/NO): NO